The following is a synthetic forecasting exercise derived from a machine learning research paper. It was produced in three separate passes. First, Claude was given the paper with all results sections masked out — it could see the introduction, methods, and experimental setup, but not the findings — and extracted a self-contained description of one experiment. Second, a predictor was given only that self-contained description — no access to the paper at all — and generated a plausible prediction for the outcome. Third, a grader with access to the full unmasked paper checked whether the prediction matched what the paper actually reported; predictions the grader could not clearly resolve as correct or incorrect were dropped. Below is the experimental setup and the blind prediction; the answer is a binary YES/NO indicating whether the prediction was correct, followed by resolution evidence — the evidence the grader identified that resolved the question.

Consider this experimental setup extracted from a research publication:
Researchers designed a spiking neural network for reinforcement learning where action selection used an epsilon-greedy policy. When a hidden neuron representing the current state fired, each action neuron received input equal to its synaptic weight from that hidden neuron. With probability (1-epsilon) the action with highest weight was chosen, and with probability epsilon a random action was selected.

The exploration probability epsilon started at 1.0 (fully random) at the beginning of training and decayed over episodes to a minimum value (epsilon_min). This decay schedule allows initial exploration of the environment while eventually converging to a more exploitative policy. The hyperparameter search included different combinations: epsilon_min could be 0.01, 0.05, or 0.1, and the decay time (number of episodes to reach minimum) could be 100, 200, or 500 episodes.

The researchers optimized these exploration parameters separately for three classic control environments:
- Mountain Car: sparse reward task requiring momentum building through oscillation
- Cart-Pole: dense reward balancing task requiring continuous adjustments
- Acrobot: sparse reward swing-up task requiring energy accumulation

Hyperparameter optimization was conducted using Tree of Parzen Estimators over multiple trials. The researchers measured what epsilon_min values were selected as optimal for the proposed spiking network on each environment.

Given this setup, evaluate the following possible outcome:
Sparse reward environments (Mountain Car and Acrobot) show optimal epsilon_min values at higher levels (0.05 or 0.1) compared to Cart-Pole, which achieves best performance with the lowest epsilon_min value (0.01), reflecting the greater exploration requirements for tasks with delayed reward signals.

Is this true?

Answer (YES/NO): NO